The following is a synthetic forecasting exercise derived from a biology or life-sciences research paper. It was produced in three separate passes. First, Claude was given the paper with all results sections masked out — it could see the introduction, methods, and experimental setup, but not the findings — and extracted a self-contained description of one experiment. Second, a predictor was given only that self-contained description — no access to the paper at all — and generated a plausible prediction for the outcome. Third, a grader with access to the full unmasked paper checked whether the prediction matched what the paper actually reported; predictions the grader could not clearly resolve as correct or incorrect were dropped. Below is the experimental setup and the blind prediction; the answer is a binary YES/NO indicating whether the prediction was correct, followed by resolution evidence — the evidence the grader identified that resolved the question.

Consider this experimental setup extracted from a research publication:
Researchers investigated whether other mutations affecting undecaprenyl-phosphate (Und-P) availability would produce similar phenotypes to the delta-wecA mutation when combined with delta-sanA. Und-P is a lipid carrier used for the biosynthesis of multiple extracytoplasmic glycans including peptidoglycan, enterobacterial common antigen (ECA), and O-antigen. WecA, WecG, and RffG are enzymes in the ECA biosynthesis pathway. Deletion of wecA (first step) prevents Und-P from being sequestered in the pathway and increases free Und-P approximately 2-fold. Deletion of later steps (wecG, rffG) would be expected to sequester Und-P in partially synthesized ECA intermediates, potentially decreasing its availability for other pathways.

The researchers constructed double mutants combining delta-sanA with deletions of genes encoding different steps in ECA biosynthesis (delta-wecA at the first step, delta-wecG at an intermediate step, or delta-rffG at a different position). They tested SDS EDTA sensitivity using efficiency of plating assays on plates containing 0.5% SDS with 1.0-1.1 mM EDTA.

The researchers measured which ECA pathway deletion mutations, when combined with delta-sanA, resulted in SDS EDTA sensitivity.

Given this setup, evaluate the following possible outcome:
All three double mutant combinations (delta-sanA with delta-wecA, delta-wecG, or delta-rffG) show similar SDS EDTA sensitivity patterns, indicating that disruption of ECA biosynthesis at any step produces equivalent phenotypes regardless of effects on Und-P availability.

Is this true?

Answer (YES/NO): NO